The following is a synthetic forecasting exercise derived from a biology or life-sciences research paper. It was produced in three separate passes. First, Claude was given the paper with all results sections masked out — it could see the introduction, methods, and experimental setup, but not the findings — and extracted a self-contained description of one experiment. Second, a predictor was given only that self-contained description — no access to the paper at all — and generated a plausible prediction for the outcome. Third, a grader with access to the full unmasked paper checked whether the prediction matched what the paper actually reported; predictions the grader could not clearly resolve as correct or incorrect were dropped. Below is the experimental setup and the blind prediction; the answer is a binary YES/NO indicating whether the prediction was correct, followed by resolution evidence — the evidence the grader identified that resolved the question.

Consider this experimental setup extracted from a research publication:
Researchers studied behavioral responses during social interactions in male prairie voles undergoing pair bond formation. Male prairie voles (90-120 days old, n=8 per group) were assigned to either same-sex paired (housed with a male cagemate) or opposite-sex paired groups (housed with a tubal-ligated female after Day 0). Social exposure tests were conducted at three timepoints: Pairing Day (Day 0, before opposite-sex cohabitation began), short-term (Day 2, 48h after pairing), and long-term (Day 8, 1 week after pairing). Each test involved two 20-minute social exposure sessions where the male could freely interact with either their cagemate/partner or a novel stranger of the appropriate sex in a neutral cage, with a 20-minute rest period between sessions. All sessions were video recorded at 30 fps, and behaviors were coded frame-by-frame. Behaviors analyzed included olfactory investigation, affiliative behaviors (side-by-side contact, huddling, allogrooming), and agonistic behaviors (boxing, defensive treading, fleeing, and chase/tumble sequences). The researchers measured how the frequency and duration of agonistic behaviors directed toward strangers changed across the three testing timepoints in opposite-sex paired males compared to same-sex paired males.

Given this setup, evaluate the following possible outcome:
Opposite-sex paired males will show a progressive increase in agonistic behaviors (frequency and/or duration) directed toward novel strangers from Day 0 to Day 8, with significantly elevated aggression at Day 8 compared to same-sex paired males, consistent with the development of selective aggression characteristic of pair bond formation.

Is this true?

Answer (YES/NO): NO